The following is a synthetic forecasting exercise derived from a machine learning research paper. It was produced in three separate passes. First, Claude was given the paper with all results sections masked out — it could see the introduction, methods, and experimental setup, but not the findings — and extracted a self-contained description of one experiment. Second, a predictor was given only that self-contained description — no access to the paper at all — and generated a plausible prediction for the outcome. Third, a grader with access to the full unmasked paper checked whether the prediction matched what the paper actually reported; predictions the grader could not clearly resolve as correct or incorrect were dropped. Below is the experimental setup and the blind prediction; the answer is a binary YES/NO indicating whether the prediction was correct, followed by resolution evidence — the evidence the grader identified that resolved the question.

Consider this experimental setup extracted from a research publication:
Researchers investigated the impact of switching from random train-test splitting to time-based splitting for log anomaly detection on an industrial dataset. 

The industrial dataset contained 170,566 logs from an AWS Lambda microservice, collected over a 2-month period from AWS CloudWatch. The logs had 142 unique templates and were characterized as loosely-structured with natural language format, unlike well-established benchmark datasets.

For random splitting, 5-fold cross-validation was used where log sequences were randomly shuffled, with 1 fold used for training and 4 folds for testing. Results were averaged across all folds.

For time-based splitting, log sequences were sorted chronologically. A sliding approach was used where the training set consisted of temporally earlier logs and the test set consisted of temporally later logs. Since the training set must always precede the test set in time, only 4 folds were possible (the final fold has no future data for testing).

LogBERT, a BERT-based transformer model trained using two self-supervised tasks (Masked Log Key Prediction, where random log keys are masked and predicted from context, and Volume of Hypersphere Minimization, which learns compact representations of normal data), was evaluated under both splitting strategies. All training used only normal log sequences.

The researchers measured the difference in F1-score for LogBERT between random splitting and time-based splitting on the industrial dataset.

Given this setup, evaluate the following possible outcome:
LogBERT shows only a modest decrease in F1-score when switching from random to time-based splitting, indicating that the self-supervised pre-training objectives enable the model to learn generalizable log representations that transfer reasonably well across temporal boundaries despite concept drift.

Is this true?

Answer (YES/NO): NO